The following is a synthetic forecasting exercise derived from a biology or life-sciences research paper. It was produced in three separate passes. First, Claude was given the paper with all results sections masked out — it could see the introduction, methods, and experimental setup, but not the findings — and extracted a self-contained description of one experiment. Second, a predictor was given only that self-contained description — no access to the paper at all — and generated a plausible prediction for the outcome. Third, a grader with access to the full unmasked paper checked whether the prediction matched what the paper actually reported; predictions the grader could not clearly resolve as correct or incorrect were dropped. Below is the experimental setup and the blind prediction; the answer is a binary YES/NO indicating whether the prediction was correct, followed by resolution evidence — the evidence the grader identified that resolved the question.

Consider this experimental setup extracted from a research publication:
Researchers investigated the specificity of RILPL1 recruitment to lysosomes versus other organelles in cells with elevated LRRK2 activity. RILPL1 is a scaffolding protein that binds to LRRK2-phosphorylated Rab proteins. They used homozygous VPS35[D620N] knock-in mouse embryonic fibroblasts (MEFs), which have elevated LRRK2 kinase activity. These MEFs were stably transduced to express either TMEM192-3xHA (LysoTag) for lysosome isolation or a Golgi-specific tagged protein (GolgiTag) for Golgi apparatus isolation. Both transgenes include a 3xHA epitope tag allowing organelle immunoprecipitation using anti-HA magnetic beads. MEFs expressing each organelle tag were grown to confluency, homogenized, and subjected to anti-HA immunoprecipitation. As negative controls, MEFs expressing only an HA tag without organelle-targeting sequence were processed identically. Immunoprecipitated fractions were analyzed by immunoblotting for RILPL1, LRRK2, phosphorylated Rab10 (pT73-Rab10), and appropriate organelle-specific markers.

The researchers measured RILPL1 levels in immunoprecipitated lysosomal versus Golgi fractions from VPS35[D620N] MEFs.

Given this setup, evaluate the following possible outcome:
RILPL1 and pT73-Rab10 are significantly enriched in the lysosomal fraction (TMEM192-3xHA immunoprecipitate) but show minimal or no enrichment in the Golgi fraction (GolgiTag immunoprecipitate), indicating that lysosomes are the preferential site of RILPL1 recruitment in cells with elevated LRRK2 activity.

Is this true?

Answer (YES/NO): YES